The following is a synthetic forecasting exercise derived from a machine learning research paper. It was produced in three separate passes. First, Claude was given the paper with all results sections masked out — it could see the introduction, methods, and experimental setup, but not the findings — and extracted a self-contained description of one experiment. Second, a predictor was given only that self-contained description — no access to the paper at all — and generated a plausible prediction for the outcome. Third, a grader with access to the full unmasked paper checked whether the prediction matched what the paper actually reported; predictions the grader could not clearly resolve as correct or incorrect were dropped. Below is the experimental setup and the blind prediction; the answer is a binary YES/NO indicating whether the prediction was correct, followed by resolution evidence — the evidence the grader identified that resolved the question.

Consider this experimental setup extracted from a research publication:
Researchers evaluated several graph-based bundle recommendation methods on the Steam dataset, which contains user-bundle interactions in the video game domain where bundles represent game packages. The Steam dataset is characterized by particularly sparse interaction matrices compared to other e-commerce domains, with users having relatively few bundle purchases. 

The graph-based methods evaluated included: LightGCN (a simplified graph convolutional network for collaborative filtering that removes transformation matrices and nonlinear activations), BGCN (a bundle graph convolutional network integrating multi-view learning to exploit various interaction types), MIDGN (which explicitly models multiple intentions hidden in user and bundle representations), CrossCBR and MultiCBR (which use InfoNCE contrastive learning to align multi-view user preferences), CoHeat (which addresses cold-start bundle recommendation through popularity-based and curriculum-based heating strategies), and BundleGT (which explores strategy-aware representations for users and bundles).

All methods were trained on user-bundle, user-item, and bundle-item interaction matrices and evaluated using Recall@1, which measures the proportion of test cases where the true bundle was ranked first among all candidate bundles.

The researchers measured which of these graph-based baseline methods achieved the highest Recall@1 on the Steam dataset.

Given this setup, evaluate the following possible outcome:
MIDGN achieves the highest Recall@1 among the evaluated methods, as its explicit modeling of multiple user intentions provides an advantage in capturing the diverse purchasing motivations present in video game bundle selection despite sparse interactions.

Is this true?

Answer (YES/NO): NO